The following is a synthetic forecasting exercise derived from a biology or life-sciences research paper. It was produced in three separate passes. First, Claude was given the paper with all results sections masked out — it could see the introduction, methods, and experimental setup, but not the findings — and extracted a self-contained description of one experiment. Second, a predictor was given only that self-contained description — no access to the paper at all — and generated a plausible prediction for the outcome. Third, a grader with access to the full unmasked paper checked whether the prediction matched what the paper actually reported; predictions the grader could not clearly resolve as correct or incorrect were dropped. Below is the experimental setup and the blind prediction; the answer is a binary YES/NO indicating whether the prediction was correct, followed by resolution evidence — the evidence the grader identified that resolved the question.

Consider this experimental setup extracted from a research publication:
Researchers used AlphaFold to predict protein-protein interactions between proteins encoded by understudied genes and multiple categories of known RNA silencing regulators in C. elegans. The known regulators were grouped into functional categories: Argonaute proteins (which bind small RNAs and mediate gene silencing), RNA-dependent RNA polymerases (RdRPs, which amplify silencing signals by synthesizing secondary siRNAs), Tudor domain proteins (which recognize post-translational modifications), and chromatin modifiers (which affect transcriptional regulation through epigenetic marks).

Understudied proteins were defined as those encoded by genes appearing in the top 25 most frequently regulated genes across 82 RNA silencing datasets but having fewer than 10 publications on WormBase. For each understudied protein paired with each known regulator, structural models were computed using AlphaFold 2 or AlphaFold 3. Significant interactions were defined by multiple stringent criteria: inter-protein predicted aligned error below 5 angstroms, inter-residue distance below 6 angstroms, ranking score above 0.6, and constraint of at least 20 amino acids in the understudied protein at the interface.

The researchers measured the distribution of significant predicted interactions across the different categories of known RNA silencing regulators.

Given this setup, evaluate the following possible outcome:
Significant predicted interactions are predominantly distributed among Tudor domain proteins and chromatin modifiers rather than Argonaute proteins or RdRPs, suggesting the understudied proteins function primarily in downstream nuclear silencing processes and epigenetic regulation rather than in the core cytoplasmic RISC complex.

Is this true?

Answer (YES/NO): NO